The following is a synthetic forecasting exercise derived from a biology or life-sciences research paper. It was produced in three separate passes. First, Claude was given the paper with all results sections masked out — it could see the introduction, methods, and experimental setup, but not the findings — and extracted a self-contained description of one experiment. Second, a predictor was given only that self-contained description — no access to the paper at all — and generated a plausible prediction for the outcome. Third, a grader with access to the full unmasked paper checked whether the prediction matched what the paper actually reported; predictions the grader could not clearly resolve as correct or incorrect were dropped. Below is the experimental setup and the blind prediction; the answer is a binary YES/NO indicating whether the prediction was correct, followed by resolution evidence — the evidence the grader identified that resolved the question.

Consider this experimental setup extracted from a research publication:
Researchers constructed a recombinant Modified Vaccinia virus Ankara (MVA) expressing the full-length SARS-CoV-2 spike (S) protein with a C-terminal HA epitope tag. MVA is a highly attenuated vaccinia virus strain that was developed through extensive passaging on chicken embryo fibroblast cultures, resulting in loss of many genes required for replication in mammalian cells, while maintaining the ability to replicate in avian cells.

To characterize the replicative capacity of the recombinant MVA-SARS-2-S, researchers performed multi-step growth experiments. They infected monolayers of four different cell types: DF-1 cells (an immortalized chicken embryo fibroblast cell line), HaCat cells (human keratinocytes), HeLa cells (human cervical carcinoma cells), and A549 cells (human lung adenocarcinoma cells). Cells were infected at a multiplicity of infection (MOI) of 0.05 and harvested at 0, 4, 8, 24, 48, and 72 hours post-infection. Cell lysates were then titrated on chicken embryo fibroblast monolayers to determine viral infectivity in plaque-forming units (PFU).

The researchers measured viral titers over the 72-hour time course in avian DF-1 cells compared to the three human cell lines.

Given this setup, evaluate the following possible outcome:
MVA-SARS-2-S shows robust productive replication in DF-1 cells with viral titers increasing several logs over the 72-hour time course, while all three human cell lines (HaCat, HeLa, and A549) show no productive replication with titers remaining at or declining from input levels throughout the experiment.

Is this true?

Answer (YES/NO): YES